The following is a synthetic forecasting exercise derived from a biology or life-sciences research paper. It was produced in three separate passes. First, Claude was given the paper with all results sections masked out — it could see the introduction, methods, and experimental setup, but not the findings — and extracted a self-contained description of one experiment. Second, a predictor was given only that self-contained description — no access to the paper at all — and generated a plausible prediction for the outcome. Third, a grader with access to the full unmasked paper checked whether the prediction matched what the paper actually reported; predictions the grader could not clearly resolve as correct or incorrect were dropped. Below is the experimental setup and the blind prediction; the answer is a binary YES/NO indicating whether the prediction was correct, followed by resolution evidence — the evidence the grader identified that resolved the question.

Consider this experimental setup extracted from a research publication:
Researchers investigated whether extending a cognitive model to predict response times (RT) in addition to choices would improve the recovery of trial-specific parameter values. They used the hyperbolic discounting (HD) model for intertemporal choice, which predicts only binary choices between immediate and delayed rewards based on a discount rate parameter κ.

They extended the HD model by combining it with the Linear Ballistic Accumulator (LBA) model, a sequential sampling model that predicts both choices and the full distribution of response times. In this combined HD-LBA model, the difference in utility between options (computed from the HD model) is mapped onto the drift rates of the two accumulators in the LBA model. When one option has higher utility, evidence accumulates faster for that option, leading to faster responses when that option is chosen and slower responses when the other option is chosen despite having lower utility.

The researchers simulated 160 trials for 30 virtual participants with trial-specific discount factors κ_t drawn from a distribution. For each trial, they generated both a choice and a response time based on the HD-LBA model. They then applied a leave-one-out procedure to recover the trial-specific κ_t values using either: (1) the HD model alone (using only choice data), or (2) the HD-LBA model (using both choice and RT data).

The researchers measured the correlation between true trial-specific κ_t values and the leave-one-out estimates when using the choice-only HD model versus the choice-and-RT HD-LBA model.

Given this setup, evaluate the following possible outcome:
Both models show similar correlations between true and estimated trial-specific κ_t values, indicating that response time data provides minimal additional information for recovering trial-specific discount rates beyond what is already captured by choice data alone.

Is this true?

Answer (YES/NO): NO